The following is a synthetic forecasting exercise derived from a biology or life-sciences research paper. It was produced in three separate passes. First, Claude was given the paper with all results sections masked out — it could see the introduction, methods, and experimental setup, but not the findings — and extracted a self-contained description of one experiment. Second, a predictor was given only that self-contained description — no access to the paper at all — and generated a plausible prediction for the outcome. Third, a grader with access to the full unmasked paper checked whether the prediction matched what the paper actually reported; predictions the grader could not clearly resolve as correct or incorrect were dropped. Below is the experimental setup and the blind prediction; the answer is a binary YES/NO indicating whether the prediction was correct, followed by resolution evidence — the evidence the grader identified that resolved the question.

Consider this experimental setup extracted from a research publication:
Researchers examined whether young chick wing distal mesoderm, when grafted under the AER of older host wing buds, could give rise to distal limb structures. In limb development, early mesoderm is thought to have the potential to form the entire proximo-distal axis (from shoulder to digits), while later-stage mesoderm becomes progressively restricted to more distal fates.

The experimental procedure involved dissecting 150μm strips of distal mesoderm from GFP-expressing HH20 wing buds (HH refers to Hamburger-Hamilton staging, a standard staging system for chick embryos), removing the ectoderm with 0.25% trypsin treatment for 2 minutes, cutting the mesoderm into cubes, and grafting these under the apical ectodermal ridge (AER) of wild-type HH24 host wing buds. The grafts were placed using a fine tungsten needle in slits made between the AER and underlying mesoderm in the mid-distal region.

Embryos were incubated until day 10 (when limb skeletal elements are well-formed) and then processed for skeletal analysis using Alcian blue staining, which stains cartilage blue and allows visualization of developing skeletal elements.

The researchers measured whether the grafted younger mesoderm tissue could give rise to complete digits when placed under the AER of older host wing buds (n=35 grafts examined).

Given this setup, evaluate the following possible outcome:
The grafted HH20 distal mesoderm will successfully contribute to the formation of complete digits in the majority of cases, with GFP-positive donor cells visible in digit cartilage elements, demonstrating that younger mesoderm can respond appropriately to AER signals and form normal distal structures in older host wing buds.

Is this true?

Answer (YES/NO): NO